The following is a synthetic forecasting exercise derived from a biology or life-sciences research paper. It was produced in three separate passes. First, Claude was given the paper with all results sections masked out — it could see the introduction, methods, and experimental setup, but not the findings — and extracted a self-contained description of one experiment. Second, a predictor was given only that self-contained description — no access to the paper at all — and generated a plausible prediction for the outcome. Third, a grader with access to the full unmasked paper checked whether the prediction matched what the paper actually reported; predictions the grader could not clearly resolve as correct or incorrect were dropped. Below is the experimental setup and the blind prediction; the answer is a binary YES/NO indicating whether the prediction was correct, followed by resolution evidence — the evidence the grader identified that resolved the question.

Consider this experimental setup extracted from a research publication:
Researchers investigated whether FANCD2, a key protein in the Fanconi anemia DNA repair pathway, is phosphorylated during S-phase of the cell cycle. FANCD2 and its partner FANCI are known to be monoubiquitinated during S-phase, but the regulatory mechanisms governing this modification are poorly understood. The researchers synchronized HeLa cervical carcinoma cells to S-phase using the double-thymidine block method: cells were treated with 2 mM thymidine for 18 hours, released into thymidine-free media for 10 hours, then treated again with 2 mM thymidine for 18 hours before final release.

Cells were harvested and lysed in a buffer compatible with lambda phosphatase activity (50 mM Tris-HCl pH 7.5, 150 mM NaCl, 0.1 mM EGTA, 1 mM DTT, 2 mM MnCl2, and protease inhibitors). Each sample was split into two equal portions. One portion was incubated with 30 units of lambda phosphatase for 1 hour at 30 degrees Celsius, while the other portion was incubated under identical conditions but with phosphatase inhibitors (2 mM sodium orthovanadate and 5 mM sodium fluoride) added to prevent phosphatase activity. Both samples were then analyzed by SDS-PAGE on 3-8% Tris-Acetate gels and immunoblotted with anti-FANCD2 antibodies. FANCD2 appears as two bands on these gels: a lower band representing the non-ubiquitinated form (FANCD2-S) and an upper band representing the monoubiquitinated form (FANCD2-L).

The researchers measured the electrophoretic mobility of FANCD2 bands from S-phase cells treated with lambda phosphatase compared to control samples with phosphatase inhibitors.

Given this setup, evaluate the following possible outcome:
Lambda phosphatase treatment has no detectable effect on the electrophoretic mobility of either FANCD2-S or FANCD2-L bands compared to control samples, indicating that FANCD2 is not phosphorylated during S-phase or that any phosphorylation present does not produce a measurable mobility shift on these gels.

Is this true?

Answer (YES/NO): NO